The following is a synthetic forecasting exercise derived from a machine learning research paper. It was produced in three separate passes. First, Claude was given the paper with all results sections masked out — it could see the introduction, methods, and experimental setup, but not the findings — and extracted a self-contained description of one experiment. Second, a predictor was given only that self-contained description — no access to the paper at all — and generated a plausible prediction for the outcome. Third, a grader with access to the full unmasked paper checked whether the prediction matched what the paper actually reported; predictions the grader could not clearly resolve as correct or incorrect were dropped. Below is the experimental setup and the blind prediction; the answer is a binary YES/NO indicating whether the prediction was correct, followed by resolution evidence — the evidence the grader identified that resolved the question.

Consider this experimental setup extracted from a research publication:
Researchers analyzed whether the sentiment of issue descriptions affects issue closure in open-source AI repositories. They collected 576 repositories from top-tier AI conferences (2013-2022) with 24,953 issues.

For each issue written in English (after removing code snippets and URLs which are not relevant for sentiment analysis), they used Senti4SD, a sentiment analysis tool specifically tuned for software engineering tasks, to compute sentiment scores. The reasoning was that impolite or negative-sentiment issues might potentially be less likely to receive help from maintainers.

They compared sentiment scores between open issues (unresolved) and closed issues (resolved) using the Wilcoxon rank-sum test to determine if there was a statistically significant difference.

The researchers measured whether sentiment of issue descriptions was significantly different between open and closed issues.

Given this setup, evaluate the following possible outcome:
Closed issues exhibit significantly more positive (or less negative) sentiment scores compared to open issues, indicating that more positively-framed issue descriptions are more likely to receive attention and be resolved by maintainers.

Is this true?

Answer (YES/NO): NO